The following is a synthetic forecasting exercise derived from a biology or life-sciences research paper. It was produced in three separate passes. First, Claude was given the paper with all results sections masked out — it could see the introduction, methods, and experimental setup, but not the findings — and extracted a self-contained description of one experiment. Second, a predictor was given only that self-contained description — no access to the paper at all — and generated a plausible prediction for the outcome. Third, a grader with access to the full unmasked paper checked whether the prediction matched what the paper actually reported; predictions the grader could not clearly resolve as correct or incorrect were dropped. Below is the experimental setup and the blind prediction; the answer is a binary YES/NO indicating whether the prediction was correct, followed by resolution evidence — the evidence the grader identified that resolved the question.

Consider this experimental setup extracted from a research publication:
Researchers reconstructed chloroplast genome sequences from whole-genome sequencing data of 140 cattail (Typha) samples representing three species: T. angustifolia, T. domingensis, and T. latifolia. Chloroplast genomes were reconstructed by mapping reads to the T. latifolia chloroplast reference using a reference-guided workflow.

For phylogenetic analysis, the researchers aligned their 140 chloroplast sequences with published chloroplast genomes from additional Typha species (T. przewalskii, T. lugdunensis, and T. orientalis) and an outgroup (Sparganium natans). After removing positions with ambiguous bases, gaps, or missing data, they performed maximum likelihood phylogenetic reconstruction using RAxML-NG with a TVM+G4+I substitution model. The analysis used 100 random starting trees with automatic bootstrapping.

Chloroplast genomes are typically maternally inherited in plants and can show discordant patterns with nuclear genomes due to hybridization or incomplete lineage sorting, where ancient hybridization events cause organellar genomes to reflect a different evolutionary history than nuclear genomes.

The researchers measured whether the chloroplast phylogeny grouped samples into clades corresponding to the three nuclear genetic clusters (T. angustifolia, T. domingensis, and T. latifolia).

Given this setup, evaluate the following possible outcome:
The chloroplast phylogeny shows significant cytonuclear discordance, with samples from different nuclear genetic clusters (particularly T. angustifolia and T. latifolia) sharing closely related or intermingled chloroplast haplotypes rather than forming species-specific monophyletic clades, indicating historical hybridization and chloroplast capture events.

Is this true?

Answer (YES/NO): NO